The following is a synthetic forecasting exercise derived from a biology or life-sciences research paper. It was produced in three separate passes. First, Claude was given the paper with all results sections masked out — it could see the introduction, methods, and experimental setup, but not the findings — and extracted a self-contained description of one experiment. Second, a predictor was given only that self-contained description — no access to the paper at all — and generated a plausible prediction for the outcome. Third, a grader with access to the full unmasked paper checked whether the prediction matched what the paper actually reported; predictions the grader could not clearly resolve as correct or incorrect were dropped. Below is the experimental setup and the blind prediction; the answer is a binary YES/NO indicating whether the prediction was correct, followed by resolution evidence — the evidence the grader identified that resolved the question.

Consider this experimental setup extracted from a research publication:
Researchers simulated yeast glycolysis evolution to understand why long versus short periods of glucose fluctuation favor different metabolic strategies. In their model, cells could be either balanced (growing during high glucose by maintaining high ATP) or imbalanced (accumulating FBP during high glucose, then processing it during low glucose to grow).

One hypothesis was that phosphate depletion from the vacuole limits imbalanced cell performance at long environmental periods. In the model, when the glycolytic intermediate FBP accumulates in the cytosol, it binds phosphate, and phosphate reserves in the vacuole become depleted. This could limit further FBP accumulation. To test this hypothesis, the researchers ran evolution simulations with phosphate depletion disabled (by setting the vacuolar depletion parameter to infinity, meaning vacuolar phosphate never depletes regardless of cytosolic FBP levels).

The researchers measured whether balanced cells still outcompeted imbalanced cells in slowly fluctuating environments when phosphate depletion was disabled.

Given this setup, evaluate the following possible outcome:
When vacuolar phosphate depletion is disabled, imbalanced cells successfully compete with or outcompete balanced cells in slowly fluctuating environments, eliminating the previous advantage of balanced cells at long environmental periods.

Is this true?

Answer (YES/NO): NO